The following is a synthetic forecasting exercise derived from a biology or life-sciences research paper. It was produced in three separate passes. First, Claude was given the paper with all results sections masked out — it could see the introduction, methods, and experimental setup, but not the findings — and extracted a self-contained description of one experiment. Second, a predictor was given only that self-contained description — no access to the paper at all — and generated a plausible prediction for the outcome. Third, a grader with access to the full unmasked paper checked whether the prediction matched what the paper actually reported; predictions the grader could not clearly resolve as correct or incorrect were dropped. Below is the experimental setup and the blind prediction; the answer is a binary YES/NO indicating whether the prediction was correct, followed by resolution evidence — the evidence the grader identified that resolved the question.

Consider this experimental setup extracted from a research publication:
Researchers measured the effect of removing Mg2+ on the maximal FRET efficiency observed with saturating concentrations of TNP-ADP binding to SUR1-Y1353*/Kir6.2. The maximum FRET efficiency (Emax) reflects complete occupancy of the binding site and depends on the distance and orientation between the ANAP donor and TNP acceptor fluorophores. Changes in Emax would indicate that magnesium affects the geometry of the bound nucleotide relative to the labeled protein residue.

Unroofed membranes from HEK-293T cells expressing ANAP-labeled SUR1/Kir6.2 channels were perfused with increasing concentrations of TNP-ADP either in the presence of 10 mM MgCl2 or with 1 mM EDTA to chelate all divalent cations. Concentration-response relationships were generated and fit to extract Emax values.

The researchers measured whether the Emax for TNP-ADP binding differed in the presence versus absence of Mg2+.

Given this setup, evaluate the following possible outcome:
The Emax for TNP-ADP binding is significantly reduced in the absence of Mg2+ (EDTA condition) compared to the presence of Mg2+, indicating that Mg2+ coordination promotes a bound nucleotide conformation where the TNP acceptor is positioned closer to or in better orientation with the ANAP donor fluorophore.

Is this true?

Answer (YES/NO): NO